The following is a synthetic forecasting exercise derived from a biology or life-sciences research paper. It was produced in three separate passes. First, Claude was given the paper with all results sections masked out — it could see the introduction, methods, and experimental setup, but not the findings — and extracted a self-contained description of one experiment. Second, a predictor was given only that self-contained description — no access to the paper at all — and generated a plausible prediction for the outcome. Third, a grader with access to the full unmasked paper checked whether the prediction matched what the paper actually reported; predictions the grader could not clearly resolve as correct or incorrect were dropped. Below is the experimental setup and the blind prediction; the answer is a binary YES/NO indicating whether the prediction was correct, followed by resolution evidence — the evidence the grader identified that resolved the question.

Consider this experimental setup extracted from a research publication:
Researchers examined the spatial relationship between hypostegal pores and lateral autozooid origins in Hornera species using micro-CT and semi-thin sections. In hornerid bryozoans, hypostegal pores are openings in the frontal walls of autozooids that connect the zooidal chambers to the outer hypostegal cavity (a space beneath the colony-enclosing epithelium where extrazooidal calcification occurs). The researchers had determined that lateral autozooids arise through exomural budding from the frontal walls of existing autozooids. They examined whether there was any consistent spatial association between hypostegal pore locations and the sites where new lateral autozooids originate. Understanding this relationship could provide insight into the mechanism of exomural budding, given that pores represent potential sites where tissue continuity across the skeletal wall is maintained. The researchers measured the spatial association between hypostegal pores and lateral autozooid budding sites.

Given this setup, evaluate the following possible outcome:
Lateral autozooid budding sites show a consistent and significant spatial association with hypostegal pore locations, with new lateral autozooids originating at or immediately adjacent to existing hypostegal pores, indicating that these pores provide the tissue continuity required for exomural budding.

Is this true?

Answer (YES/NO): NO